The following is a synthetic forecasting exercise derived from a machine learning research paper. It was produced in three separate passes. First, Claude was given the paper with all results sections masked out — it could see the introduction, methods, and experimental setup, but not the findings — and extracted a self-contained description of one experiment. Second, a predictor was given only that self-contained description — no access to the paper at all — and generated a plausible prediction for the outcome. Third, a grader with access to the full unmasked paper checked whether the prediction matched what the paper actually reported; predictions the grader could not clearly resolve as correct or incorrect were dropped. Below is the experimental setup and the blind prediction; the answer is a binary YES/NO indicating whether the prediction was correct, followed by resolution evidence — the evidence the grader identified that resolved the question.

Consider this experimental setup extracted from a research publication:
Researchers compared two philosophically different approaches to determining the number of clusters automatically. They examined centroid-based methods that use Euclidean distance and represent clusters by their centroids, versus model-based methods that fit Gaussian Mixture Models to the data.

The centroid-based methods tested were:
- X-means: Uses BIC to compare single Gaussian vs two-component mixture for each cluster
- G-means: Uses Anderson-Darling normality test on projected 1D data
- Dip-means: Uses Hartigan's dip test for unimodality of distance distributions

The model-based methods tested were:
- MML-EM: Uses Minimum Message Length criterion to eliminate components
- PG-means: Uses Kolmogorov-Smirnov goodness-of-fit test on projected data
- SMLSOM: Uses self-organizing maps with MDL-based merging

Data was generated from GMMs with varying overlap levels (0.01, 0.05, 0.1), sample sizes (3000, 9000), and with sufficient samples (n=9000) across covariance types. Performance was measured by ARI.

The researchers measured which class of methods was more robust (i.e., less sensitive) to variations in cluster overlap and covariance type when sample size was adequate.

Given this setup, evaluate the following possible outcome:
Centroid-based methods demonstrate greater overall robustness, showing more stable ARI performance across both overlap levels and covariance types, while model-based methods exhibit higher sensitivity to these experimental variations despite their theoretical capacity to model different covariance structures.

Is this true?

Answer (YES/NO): NO